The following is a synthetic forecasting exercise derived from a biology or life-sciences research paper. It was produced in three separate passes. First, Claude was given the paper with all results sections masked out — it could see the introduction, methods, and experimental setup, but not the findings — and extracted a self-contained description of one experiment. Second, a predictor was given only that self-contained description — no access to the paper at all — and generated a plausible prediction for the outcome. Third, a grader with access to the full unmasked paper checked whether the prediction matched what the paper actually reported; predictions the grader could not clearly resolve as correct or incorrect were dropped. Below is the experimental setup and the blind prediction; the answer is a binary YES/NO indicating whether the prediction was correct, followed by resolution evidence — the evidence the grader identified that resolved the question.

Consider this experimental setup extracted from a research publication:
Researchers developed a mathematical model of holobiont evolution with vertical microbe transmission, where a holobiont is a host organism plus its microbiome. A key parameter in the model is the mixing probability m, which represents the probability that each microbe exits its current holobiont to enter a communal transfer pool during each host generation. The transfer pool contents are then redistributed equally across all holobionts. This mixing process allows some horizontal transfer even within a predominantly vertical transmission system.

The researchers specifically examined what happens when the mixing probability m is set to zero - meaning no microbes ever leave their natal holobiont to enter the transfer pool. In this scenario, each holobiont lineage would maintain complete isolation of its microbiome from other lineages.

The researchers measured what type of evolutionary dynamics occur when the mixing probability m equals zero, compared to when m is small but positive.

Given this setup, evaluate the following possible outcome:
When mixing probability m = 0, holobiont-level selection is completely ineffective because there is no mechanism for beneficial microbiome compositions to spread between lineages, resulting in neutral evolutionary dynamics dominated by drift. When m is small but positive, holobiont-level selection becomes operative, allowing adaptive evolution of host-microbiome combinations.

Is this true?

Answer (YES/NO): NO